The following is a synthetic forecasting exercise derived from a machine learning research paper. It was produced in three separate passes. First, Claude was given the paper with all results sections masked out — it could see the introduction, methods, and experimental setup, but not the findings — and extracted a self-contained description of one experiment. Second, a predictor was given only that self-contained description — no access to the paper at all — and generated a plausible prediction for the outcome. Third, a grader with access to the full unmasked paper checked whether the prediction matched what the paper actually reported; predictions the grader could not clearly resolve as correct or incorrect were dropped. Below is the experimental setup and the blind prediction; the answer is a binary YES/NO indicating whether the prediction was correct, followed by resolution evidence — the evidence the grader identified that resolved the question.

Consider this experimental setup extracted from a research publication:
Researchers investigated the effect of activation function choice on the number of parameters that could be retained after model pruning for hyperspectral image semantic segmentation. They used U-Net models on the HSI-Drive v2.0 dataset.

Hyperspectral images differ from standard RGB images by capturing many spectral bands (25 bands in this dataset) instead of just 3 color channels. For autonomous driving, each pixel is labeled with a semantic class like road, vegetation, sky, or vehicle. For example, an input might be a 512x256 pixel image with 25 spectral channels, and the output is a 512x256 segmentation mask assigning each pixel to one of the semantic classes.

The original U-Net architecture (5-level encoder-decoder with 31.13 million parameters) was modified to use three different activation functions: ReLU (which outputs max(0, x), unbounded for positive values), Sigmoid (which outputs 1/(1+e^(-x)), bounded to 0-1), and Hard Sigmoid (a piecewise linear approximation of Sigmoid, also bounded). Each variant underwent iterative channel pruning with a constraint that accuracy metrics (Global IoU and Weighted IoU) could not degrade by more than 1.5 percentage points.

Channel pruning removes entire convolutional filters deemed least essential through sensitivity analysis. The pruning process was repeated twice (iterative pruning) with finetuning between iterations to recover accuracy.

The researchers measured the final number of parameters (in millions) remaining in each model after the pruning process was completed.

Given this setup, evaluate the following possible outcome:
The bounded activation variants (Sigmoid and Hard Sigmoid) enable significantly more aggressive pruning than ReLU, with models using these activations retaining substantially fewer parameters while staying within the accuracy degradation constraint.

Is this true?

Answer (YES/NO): NO